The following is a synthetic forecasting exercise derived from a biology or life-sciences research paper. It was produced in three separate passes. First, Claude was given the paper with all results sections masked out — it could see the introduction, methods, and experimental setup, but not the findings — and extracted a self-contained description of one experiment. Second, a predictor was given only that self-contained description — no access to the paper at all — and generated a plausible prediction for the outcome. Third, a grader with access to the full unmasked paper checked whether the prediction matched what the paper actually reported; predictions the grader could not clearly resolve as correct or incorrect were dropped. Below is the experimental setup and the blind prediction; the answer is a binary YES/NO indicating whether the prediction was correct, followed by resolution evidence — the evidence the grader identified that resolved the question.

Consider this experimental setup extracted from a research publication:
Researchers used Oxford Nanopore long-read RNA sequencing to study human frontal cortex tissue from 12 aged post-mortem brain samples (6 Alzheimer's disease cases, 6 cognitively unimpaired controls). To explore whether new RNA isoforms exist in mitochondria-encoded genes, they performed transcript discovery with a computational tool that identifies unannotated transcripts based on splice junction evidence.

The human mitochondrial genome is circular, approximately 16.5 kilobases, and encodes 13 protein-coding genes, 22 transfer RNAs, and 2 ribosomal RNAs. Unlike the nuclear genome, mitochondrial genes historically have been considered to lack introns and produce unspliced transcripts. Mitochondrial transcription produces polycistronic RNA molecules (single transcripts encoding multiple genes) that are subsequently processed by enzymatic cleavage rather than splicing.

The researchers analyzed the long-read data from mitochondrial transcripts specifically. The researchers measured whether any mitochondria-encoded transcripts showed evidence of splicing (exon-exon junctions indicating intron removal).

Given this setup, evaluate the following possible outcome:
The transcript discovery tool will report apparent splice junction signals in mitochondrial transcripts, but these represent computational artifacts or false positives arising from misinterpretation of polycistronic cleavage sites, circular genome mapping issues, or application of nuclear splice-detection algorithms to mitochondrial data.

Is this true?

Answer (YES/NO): NO